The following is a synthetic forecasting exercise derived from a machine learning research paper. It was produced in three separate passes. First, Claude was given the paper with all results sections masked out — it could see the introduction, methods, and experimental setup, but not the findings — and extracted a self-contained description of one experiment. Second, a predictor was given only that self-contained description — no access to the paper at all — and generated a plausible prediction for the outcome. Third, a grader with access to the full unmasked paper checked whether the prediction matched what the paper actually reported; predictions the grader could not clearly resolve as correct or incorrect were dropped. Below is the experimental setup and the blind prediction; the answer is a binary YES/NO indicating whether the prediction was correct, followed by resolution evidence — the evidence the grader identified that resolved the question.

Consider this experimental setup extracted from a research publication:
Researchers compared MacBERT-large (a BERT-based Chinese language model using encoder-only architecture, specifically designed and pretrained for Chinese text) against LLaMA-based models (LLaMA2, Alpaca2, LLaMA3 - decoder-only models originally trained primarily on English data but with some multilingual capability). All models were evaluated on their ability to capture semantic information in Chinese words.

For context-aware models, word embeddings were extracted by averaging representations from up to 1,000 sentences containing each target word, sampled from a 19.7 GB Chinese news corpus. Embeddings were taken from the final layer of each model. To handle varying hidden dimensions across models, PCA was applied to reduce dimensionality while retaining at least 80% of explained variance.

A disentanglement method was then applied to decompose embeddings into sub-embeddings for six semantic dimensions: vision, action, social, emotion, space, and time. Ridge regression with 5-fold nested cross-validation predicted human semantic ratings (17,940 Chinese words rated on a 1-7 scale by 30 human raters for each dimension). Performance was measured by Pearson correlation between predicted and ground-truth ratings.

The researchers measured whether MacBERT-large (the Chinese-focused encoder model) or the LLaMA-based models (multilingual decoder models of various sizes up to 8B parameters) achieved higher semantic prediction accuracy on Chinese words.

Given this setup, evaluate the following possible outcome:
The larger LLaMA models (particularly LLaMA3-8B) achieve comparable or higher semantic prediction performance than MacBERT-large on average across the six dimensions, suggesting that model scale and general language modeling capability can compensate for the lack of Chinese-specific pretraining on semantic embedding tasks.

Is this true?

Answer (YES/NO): NO